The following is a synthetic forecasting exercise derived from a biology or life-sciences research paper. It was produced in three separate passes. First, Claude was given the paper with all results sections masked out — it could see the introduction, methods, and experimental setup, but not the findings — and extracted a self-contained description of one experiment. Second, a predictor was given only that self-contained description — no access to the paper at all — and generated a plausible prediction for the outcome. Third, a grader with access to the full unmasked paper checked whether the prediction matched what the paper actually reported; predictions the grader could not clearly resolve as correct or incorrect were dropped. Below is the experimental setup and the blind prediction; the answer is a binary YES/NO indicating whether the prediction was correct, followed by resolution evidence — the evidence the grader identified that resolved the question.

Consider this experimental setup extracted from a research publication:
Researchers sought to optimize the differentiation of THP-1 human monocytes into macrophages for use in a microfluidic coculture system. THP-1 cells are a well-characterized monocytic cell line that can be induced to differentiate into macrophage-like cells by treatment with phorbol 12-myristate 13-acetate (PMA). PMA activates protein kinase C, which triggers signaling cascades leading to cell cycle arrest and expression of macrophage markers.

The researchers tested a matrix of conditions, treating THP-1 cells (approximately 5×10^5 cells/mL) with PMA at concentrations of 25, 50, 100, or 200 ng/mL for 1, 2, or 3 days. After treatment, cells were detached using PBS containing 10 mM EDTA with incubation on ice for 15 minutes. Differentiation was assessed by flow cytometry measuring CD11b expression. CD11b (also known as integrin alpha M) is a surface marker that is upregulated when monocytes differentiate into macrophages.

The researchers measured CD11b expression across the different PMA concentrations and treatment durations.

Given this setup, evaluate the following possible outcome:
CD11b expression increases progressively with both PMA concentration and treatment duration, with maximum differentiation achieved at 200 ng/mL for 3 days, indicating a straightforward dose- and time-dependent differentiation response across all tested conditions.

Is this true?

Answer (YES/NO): NO